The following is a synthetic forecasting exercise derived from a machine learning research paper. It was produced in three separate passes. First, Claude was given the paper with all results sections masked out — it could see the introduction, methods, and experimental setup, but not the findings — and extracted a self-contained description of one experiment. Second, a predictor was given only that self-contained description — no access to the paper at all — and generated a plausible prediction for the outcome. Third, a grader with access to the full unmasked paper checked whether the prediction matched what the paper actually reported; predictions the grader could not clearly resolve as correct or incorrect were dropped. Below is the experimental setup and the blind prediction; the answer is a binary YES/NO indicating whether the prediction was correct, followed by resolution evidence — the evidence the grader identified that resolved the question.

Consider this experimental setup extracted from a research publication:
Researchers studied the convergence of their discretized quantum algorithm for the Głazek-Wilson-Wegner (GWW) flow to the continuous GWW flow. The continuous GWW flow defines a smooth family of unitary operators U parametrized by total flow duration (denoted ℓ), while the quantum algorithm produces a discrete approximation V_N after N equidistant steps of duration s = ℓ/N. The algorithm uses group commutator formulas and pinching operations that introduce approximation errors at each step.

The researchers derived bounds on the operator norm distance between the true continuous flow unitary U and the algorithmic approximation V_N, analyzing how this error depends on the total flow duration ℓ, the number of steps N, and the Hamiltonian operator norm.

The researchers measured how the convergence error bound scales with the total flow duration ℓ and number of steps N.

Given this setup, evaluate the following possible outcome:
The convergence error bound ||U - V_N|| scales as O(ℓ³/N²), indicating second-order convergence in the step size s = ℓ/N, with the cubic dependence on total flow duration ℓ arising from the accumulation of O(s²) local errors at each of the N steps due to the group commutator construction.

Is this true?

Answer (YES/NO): NO